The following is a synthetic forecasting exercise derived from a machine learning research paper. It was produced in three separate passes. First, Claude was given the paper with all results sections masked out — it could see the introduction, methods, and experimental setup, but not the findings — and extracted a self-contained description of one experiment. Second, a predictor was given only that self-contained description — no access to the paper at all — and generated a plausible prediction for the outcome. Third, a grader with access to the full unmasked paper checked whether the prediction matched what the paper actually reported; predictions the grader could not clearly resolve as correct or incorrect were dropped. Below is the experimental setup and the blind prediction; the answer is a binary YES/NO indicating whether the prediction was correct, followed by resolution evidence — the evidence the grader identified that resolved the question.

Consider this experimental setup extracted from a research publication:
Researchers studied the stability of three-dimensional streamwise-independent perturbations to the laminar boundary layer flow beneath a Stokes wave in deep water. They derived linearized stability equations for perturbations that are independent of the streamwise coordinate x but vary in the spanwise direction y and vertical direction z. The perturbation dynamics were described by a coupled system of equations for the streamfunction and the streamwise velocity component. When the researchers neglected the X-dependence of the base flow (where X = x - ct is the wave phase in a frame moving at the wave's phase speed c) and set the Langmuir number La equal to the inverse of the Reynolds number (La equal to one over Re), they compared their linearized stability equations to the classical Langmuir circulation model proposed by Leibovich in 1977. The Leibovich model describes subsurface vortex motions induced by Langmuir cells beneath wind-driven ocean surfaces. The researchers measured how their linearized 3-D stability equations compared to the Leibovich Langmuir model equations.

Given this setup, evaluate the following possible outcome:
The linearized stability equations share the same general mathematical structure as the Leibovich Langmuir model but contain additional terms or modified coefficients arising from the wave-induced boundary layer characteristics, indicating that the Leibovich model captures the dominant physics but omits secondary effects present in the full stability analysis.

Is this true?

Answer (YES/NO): NO